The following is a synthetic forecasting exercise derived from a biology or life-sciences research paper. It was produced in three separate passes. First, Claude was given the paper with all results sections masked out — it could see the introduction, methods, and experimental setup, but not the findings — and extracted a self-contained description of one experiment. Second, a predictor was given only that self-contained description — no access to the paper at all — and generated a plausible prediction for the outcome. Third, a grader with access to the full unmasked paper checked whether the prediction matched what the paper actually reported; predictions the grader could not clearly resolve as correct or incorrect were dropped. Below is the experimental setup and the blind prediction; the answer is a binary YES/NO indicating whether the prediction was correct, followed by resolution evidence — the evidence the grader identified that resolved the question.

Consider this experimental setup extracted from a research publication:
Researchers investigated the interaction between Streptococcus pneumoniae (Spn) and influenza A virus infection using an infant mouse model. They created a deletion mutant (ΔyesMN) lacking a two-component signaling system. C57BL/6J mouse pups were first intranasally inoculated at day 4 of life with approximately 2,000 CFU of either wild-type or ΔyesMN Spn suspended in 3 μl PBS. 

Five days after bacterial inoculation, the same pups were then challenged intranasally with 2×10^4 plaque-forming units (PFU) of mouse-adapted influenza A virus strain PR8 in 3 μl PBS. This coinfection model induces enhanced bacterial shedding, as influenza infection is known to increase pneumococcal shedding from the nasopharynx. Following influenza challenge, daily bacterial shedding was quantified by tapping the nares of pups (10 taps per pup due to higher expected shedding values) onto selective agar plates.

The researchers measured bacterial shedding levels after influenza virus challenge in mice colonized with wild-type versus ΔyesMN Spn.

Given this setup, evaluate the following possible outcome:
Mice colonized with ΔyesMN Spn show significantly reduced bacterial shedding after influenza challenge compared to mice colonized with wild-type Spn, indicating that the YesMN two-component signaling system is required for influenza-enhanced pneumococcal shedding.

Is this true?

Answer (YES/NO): YES